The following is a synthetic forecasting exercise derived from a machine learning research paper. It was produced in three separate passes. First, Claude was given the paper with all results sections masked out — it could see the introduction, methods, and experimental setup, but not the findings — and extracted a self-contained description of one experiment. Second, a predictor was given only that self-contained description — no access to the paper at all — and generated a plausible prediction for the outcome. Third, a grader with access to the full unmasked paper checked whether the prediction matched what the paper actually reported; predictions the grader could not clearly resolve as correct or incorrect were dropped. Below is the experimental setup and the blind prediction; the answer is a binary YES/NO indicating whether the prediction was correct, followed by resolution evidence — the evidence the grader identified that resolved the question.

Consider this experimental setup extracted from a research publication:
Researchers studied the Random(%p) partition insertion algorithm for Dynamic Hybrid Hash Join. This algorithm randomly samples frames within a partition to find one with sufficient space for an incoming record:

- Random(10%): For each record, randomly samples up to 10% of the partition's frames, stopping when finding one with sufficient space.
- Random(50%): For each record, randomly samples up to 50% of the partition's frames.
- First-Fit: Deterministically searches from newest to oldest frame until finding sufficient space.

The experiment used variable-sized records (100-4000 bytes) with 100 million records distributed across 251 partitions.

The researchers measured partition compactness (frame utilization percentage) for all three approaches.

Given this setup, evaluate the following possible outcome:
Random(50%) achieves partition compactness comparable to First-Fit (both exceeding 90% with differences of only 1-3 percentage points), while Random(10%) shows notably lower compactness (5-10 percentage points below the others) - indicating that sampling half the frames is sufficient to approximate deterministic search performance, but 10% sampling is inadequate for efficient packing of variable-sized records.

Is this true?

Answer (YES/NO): NO